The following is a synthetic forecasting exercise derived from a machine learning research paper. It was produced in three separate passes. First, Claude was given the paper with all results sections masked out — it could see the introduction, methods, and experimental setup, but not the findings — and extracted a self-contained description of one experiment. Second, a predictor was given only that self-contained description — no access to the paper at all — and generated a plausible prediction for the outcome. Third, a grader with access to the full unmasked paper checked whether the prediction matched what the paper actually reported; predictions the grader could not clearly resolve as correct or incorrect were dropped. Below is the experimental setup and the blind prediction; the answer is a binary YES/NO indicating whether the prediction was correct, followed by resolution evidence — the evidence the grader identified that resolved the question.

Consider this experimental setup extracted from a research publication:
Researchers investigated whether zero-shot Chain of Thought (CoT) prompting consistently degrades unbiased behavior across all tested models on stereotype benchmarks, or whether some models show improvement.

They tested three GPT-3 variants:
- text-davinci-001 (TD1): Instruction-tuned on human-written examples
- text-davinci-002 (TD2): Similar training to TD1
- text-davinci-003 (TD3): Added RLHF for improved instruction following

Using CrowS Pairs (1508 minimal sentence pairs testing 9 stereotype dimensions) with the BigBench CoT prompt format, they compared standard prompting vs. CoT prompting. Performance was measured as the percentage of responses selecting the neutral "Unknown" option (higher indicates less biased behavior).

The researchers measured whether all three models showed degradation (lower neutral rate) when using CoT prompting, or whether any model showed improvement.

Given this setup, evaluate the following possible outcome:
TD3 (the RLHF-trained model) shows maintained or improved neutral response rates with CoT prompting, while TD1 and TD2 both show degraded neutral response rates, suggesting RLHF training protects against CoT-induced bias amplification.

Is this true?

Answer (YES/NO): YES